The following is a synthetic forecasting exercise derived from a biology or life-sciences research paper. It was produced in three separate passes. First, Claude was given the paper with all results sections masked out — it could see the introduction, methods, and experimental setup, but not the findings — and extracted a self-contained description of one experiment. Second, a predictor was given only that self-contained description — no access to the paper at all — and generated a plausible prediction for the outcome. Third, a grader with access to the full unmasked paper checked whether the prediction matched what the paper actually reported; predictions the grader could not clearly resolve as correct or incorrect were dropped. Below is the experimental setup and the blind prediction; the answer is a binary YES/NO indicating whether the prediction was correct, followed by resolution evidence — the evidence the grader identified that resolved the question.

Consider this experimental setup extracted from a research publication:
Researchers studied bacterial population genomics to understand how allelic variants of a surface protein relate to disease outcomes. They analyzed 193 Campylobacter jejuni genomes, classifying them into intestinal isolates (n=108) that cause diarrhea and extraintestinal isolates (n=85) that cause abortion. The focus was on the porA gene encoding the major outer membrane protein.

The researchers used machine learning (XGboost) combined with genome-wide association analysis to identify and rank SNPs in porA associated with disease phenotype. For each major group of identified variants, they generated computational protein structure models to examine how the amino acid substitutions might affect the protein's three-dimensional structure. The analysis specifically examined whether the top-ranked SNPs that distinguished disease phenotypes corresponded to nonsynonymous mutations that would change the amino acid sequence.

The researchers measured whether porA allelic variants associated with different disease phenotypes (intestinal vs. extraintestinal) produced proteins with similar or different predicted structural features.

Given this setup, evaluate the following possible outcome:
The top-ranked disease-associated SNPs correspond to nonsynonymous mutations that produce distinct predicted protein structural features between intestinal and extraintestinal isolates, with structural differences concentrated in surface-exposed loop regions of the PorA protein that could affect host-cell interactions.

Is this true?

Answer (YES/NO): YES